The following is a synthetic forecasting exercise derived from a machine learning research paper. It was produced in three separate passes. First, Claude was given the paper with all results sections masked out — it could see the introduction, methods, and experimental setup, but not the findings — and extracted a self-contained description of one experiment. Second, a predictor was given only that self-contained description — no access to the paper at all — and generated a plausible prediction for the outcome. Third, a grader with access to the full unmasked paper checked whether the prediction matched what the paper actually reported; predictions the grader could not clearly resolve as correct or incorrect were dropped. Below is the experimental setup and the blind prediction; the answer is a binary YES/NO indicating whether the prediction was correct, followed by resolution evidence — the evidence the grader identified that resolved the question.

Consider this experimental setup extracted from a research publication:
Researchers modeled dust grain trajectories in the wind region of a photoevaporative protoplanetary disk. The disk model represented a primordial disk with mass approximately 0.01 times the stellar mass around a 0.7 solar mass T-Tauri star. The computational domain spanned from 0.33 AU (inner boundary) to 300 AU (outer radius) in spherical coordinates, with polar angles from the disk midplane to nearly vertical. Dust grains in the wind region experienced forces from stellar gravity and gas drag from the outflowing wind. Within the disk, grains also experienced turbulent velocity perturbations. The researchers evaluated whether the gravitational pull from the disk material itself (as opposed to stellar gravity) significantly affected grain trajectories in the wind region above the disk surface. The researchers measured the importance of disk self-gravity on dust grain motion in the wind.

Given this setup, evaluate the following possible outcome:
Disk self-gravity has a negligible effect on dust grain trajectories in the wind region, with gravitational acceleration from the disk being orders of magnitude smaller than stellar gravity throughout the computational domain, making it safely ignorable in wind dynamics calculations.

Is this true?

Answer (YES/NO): YES